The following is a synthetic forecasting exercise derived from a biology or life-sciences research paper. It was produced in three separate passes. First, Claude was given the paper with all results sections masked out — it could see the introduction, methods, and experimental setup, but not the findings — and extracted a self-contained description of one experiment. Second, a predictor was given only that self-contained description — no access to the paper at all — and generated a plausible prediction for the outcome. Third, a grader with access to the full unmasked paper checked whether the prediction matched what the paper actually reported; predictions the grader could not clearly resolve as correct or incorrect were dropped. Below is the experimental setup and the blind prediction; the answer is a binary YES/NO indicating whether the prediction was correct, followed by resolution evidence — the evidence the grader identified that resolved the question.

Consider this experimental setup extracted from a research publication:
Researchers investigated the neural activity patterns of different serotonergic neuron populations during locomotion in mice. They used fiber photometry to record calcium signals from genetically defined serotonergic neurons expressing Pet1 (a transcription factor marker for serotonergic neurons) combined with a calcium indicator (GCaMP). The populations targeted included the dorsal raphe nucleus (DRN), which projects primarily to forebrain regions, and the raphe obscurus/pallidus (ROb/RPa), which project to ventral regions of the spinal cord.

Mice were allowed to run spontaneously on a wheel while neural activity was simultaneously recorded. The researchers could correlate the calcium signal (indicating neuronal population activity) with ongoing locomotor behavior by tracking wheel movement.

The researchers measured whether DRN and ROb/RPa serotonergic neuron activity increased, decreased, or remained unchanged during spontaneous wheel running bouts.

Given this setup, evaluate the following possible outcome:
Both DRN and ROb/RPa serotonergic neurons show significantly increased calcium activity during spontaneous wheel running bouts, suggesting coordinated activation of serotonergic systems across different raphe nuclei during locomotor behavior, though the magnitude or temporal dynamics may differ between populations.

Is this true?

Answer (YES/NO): NO